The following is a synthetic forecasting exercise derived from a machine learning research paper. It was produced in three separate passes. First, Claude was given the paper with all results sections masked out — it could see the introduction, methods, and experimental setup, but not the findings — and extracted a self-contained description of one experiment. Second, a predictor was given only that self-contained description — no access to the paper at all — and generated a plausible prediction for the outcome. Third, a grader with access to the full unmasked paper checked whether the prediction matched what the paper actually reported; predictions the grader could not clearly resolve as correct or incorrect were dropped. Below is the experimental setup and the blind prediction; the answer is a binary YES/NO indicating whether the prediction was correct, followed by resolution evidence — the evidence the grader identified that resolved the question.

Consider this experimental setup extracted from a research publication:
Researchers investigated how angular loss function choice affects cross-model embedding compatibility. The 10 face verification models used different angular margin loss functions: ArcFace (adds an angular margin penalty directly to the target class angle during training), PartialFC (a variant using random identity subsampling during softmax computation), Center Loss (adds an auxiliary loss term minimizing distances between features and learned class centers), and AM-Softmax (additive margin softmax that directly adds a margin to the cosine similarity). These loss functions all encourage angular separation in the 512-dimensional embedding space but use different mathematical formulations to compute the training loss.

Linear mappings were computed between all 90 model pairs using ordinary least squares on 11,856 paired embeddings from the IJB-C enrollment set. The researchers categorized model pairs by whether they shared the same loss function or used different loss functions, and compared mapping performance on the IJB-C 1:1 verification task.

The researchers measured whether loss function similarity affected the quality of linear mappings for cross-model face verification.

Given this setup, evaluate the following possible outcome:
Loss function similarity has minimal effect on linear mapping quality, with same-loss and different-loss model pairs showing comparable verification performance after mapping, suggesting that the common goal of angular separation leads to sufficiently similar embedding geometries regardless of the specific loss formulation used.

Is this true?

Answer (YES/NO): YES